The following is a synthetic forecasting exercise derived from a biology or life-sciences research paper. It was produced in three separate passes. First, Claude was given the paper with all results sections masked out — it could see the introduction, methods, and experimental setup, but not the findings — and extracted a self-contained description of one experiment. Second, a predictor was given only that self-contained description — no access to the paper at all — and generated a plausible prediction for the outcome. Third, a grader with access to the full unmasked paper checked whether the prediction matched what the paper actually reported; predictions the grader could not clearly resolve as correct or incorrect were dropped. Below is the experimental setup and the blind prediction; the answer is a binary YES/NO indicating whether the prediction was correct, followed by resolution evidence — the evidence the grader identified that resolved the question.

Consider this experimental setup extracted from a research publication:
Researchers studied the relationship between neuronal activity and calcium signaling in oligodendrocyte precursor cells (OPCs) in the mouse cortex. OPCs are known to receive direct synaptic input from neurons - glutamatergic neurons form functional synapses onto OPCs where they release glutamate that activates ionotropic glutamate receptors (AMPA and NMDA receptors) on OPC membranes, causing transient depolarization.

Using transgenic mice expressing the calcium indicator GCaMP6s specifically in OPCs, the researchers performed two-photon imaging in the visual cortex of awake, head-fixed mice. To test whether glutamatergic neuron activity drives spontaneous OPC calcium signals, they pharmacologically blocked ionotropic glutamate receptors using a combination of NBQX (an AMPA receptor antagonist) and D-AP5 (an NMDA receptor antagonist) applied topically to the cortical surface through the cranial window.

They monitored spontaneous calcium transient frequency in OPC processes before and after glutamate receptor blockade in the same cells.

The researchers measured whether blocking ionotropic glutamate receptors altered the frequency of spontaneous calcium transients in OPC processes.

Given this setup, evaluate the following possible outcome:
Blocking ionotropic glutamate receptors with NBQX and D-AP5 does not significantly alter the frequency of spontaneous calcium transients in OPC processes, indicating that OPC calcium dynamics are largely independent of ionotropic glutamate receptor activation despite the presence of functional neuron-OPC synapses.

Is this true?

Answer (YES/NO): YES